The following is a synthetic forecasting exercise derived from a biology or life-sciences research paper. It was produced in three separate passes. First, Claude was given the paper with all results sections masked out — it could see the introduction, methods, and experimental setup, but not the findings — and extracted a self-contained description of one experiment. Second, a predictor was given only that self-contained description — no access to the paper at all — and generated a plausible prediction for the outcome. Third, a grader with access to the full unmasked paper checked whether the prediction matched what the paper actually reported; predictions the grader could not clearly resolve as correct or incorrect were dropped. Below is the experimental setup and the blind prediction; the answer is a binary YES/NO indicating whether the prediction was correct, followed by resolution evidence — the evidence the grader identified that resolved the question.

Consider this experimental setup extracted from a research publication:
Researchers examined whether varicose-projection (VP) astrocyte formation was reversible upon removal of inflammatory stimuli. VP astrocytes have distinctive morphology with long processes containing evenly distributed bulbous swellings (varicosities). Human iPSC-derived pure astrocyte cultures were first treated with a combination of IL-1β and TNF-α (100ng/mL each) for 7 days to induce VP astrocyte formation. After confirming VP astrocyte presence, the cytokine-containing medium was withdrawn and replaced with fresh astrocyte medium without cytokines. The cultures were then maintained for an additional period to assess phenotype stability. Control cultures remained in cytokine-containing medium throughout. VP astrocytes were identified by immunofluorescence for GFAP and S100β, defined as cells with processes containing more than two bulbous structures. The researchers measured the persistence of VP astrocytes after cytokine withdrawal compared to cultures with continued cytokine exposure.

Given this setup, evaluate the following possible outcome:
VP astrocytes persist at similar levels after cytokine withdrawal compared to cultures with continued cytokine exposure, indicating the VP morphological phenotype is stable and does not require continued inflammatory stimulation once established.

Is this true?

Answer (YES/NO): NO